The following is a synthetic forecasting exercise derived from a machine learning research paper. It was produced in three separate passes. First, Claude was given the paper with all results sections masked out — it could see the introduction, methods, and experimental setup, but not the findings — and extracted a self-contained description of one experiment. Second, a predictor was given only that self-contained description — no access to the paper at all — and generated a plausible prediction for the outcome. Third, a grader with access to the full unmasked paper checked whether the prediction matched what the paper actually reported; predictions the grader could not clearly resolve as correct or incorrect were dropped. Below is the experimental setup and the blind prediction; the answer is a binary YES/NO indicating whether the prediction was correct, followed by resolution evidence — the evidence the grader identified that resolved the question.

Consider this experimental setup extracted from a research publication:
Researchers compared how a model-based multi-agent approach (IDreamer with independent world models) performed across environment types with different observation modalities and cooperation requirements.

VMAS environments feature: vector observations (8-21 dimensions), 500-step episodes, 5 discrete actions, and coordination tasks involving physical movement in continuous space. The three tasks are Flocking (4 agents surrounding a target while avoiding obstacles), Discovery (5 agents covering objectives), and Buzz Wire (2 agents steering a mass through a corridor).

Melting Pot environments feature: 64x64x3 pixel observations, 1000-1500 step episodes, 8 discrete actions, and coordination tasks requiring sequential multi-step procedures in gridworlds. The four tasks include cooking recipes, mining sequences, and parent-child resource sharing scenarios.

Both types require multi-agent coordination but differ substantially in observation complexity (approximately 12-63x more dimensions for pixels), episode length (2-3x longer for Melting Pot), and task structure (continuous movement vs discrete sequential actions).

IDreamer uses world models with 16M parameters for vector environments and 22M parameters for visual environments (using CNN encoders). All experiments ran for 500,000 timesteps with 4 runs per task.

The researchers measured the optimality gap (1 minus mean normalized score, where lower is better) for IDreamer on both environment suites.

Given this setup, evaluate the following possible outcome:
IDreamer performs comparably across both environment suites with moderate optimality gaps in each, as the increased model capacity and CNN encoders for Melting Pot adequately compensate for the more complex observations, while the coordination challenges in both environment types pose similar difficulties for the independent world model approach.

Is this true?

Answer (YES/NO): NO